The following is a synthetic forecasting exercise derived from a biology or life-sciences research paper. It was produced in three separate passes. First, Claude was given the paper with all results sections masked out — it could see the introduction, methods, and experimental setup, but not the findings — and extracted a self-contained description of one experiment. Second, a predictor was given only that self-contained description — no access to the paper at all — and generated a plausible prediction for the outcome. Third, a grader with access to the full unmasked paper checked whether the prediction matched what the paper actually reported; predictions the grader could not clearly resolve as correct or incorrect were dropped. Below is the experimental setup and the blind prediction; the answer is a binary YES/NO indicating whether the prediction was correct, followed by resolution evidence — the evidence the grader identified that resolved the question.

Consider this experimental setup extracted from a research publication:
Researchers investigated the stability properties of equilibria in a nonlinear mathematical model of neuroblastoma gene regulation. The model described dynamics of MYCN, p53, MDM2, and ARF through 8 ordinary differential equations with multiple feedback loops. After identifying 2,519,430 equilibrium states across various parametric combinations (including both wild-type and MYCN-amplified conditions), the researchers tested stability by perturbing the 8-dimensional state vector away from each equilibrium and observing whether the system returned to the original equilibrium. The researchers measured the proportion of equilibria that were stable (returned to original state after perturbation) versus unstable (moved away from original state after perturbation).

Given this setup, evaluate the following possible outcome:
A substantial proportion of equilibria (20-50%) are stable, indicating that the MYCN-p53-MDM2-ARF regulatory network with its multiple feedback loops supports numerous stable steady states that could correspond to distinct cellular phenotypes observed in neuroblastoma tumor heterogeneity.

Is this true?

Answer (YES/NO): NO